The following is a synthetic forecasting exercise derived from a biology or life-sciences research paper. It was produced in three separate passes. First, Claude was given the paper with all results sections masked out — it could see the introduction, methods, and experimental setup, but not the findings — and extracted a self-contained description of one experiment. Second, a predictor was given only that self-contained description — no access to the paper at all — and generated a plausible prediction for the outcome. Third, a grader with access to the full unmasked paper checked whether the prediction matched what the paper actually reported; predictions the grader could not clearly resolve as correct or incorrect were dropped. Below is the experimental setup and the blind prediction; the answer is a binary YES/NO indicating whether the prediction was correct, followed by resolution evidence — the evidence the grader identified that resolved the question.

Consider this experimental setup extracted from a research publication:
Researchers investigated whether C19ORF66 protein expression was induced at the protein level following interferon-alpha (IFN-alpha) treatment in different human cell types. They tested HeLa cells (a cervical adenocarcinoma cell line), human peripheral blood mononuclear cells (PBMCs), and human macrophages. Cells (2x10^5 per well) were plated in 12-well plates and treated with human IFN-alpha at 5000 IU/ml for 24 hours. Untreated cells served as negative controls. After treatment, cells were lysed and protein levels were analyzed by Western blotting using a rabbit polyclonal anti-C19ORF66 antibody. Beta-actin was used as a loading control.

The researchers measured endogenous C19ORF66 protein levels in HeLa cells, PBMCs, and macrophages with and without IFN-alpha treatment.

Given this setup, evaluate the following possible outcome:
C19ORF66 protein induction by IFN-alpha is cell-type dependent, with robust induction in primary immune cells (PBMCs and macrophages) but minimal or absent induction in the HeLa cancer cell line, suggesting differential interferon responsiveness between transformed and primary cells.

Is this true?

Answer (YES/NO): NO